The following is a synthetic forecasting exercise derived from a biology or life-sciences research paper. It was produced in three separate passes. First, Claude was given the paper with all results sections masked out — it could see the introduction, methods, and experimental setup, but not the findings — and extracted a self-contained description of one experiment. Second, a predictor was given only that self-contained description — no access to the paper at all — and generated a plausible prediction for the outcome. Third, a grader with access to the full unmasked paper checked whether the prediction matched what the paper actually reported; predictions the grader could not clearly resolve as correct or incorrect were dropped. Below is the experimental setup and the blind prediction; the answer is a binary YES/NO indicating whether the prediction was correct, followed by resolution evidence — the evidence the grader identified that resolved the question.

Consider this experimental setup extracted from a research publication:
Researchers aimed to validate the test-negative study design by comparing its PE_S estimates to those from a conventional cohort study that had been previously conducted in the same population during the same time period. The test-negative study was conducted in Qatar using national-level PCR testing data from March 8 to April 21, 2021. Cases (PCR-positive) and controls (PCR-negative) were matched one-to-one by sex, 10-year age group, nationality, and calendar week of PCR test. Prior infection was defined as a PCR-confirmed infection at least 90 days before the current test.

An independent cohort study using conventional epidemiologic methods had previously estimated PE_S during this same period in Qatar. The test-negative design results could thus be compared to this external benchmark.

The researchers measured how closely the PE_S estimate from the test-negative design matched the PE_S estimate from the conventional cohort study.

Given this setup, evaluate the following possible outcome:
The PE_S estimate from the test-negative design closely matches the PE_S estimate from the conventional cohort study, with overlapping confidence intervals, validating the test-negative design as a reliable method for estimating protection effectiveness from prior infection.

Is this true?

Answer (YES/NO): YES